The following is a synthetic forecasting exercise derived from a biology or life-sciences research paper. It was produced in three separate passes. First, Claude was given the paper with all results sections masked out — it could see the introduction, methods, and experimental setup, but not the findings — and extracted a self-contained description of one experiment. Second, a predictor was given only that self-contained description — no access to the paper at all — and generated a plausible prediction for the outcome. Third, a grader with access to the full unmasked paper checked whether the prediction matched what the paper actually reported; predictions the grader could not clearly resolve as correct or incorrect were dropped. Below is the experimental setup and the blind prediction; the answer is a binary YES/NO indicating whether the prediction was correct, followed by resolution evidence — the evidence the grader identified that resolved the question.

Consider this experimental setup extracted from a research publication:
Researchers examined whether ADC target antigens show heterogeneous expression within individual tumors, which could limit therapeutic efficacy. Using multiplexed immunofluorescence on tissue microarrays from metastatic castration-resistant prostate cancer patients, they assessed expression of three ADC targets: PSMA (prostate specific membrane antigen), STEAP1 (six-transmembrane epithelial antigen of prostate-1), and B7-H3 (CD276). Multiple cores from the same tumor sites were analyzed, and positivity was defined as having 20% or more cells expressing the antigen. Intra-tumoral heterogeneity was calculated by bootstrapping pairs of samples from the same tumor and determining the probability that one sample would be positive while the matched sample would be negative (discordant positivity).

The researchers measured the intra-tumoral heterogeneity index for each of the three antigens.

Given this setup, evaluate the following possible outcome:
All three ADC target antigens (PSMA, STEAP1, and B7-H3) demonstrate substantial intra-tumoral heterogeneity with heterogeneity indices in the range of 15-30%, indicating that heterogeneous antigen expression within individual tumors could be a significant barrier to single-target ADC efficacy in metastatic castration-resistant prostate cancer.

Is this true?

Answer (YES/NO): NO